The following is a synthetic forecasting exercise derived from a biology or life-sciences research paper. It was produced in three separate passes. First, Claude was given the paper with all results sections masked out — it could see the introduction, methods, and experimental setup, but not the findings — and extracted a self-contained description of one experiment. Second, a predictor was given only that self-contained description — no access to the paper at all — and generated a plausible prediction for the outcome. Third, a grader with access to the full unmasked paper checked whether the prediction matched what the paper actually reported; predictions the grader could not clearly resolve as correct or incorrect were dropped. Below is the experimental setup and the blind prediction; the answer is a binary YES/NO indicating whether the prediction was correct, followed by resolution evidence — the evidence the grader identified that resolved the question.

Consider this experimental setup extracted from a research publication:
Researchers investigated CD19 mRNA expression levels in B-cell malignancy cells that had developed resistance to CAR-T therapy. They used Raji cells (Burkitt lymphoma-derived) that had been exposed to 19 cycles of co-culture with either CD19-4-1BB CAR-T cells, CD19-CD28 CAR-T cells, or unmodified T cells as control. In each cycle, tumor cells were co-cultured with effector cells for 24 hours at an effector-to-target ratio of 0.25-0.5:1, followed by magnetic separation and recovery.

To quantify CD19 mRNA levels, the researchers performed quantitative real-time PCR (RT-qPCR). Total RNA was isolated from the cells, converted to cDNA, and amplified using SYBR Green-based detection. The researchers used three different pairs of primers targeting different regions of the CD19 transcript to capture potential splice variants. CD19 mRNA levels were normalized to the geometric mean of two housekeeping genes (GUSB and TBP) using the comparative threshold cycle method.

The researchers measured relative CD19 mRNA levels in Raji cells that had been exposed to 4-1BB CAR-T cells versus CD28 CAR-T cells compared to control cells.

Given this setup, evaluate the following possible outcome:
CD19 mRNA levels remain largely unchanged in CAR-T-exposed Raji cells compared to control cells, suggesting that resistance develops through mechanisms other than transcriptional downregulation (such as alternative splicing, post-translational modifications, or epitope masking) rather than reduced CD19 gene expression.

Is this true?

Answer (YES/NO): NO